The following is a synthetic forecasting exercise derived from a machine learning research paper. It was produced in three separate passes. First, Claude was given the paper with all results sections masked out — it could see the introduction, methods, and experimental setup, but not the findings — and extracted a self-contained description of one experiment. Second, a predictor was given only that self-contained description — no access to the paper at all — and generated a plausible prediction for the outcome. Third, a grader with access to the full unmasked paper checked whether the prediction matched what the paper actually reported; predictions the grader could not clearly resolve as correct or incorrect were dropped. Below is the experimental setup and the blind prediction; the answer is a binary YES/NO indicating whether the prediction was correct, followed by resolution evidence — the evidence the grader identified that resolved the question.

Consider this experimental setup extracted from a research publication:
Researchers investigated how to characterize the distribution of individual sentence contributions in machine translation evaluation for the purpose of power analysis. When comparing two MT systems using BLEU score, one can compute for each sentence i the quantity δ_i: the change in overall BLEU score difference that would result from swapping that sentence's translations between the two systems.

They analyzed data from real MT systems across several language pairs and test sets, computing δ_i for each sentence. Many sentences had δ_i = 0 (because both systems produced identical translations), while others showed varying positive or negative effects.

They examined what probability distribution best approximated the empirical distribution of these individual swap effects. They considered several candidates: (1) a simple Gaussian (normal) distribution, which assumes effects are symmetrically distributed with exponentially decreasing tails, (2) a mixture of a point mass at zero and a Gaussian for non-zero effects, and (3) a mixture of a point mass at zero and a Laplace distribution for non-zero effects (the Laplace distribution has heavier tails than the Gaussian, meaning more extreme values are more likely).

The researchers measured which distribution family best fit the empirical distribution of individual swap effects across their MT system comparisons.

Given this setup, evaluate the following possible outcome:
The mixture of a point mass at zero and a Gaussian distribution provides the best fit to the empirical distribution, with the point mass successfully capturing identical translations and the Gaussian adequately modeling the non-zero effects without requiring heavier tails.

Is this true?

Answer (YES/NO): NO